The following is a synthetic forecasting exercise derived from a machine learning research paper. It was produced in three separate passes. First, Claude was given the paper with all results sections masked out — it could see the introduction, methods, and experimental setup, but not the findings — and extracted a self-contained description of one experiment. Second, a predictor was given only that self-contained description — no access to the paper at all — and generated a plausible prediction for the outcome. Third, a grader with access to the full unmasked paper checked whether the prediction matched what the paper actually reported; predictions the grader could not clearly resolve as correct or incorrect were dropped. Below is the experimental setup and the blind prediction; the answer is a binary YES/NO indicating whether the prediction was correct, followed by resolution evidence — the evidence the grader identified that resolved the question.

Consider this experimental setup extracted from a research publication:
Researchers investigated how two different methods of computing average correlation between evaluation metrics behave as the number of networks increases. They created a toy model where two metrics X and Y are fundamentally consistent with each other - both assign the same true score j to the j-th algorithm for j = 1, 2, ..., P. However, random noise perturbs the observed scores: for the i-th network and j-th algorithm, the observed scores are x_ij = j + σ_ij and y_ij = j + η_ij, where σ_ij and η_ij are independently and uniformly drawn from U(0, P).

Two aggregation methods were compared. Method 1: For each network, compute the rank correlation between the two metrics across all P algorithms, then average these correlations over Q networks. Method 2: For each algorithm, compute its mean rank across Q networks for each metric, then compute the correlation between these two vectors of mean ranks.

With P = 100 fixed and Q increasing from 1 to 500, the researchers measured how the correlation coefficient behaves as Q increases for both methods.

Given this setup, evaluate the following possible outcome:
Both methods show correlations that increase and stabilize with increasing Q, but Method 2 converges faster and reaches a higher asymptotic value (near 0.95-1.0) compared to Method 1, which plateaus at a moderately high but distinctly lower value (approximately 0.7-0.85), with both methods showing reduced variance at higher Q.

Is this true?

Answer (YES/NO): NO